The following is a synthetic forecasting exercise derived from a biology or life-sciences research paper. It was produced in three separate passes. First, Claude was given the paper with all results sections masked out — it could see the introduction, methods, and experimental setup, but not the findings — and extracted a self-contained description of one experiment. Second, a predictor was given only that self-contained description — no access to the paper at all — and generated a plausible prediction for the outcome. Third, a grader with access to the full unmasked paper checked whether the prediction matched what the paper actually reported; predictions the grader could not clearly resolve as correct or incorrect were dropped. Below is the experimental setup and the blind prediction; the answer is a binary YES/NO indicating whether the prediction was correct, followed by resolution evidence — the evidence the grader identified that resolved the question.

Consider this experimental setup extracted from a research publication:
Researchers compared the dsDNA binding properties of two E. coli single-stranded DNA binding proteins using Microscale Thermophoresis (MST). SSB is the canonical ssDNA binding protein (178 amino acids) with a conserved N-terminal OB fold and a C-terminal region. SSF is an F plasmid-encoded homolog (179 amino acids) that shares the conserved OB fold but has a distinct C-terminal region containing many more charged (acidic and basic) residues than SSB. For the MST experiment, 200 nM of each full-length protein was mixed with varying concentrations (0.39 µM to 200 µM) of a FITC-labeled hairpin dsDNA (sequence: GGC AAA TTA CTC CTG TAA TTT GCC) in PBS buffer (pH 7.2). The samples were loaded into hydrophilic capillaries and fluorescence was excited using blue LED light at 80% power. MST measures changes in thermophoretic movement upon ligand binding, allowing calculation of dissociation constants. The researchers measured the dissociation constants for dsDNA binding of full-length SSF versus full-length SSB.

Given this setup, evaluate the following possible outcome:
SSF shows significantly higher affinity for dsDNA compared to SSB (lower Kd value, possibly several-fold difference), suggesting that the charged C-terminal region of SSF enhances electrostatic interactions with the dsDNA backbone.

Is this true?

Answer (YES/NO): NO